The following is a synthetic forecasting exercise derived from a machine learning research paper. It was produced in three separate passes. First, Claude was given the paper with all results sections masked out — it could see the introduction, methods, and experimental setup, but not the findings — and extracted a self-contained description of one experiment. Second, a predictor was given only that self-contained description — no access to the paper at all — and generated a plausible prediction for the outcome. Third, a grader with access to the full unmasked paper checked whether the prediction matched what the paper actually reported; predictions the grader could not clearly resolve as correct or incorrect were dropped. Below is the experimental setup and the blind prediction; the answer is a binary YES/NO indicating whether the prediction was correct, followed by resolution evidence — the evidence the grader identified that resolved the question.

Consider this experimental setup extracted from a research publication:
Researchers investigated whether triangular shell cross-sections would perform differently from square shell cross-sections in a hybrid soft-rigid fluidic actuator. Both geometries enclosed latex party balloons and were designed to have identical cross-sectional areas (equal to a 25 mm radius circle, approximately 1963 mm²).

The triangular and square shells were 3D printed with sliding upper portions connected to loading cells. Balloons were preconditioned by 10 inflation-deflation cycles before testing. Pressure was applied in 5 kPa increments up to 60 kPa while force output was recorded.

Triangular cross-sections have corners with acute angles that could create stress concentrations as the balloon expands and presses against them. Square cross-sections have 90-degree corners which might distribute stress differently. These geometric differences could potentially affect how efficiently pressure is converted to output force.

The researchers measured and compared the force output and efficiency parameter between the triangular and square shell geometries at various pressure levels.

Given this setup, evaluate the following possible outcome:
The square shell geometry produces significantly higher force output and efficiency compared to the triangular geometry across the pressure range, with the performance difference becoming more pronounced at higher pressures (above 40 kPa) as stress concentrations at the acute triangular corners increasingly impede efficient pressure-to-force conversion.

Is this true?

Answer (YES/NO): NO